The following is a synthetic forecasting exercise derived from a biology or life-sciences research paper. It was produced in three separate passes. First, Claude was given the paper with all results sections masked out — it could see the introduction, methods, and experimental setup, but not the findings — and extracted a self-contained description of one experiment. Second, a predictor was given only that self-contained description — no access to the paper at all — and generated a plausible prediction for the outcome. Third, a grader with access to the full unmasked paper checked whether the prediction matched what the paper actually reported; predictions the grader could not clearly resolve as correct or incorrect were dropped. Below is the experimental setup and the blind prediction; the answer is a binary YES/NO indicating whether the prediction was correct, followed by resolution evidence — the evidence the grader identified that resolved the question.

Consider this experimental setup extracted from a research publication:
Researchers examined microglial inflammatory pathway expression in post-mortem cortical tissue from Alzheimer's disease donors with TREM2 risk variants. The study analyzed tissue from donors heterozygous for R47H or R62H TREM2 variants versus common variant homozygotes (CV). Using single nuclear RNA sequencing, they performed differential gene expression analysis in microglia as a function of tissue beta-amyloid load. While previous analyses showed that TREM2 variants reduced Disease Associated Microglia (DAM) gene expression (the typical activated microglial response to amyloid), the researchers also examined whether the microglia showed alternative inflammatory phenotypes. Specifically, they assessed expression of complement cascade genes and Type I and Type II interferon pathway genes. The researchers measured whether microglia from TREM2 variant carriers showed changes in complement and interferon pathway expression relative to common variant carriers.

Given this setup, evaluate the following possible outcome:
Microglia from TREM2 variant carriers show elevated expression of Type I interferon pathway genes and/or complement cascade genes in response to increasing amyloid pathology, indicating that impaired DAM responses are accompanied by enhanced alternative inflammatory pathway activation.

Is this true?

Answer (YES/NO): YES